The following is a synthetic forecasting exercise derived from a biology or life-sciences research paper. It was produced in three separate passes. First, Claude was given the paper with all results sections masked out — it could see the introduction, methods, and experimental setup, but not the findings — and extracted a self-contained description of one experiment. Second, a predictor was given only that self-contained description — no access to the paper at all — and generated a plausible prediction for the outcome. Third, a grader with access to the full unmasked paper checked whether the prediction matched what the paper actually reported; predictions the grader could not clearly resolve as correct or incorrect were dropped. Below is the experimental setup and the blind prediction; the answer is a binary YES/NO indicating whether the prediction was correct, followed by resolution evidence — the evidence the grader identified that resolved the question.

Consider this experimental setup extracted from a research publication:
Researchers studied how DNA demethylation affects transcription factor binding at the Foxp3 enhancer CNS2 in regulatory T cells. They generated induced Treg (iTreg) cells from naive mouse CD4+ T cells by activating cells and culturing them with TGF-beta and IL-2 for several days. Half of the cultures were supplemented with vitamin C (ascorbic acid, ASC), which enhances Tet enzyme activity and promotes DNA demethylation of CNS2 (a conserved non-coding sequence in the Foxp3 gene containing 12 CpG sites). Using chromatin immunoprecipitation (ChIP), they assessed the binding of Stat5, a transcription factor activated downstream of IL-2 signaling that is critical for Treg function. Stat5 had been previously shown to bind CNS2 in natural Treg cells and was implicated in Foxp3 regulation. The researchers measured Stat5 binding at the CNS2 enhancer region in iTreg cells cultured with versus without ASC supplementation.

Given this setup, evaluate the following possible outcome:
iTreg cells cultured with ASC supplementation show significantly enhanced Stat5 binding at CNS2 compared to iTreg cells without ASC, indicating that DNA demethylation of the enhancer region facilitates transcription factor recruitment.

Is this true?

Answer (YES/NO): YES